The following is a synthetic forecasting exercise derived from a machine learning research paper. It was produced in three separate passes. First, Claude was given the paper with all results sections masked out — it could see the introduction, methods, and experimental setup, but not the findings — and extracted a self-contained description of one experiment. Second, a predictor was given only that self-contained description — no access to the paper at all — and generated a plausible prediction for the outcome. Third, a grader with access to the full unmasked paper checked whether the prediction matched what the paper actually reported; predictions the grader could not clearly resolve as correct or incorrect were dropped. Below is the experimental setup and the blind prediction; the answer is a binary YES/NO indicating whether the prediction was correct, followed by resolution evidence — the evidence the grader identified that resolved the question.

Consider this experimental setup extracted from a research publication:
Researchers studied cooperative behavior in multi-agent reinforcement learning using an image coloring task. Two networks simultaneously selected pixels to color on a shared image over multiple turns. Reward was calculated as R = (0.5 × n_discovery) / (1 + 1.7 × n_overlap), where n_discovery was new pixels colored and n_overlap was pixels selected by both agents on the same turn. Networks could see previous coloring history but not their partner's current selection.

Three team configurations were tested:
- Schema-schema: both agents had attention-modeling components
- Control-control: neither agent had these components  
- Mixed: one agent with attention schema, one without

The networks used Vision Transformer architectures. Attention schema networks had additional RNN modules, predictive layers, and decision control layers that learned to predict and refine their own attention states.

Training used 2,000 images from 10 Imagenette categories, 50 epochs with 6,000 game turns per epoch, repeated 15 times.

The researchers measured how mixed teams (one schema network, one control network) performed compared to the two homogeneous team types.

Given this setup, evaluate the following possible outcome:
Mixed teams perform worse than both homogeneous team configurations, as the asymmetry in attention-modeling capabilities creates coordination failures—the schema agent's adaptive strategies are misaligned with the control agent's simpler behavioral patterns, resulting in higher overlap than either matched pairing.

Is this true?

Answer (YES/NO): NO